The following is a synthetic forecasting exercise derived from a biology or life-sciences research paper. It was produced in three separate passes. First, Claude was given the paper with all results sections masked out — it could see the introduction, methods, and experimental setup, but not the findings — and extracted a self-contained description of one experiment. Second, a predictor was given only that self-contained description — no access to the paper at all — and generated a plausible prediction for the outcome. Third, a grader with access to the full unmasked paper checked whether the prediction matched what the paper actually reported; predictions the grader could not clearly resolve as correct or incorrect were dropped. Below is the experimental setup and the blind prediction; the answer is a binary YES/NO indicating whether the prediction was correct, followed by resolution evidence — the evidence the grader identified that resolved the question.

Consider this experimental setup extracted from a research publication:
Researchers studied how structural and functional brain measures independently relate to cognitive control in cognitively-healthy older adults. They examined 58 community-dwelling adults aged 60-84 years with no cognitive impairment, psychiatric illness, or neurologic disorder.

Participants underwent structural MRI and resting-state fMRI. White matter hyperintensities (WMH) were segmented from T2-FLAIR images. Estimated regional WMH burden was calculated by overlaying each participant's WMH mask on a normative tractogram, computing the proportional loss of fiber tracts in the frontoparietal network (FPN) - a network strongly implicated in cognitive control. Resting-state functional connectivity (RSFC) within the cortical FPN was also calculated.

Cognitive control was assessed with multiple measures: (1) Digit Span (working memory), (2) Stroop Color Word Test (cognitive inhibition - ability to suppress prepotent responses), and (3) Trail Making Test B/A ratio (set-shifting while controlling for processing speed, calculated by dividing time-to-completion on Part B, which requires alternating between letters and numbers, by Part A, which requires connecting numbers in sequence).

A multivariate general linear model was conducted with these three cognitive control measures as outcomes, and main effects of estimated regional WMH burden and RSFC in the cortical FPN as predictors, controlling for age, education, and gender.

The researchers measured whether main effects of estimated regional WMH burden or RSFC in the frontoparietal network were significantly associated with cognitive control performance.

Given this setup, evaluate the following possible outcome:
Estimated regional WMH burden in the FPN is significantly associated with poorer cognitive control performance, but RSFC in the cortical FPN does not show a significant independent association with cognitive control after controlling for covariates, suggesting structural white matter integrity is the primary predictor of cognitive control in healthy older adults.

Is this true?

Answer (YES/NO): NO